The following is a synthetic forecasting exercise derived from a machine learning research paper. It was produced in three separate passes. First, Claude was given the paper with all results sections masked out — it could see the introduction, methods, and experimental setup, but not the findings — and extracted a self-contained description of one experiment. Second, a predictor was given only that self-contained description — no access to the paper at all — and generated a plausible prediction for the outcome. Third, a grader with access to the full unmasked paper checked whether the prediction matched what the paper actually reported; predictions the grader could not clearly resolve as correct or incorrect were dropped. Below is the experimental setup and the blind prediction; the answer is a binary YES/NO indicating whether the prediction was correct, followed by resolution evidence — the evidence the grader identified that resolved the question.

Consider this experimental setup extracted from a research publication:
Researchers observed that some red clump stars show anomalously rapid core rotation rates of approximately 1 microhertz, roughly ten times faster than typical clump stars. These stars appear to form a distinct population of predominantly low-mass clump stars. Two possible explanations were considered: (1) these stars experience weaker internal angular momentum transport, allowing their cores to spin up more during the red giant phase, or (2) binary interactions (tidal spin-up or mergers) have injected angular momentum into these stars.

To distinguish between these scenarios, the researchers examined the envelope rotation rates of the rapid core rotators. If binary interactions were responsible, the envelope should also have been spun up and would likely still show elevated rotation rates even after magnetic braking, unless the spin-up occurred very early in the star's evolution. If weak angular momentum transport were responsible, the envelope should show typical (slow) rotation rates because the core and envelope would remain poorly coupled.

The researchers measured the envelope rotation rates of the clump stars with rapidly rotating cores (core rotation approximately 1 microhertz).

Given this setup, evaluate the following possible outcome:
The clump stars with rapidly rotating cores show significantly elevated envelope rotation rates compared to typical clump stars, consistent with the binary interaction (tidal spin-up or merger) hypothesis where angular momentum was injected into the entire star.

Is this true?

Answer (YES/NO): NO